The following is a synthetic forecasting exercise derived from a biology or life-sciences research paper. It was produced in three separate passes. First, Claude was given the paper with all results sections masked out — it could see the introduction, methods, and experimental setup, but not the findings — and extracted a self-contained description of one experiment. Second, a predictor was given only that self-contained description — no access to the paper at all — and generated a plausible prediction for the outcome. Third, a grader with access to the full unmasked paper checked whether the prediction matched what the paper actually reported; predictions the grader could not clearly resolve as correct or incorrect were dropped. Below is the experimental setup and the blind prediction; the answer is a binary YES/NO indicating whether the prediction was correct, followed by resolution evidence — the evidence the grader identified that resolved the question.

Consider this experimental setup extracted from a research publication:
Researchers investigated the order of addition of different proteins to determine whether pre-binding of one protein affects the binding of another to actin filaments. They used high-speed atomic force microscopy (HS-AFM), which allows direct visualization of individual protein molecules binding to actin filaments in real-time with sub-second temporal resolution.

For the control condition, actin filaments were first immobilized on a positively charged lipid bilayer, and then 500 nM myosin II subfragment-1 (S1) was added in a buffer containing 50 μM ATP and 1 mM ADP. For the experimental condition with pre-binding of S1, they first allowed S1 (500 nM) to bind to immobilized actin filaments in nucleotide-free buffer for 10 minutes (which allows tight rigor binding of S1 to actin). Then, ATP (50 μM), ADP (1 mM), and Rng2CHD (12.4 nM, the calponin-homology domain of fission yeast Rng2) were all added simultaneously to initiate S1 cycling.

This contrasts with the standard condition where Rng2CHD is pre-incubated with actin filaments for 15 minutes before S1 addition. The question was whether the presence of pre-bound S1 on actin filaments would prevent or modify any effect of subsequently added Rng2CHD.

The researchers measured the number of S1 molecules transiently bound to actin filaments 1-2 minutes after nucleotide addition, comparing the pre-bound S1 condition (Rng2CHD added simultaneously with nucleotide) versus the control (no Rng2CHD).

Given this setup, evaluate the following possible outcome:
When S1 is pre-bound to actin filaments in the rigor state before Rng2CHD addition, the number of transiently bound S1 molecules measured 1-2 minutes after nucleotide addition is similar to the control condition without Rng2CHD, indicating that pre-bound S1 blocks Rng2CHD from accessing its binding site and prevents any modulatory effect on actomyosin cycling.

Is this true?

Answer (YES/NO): YES